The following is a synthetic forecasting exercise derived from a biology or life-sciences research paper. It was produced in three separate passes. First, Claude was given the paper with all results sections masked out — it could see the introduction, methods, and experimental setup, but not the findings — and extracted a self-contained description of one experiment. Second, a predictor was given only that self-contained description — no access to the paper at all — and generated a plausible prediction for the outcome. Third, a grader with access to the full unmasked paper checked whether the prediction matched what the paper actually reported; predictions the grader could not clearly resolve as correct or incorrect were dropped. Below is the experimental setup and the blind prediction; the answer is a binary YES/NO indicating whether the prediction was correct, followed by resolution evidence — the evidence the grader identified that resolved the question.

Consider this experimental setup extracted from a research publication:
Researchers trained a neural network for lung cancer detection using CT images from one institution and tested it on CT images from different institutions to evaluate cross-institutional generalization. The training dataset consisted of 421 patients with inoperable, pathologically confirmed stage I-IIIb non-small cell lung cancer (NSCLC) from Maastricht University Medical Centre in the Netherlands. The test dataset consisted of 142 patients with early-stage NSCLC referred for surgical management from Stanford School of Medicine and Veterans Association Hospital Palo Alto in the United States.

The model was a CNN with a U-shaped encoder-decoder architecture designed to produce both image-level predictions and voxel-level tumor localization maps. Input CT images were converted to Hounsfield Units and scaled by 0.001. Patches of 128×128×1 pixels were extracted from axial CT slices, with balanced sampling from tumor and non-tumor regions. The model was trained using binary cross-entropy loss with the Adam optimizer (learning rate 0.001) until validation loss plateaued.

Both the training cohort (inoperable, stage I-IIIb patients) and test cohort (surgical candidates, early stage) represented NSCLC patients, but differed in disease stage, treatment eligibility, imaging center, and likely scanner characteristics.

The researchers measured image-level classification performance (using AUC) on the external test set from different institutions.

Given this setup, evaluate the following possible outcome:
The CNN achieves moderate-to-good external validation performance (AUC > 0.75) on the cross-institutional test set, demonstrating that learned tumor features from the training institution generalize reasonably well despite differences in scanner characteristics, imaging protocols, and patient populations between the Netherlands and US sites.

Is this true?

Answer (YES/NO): YES